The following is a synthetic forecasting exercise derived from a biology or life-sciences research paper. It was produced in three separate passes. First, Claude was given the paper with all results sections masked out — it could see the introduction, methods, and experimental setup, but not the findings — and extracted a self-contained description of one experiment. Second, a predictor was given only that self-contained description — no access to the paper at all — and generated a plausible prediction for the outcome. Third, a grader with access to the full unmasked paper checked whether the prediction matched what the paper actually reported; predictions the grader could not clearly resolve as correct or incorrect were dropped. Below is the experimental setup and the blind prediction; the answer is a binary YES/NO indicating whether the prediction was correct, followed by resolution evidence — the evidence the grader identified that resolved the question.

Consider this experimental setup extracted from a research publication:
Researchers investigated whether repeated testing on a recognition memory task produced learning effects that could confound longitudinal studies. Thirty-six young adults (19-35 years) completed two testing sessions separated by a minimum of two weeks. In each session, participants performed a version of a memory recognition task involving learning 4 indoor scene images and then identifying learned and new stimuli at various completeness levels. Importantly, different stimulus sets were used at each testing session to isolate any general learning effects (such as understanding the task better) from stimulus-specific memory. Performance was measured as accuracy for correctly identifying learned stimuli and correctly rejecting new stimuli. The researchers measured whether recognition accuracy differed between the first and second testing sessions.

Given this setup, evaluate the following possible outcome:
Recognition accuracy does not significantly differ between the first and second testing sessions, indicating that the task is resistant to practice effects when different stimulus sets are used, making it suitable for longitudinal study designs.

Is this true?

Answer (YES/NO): YES